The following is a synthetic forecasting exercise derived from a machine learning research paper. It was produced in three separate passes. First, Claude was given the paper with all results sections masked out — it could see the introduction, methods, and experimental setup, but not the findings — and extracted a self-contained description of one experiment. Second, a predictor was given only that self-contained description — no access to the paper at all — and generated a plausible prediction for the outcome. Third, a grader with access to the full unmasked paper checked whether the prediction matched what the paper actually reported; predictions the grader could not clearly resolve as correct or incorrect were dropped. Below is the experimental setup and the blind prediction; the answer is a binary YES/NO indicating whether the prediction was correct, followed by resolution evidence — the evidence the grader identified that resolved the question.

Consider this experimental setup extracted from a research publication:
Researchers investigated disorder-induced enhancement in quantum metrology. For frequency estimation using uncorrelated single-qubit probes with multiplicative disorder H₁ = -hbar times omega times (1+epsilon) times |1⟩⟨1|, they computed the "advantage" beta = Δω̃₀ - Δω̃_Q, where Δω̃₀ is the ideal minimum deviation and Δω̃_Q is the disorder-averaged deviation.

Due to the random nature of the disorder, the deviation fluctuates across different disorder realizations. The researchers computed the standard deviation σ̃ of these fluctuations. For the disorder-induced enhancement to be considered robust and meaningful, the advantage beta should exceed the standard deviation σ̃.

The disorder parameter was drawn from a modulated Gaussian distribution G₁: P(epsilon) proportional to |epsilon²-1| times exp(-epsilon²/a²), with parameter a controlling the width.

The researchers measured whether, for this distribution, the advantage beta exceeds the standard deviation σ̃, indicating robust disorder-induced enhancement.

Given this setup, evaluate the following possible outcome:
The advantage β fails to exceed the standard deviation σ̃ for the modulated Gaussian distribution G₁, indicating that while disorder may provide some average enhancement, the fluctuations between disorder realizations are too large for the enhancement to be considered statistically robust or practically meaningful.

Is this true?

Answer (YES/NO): NO